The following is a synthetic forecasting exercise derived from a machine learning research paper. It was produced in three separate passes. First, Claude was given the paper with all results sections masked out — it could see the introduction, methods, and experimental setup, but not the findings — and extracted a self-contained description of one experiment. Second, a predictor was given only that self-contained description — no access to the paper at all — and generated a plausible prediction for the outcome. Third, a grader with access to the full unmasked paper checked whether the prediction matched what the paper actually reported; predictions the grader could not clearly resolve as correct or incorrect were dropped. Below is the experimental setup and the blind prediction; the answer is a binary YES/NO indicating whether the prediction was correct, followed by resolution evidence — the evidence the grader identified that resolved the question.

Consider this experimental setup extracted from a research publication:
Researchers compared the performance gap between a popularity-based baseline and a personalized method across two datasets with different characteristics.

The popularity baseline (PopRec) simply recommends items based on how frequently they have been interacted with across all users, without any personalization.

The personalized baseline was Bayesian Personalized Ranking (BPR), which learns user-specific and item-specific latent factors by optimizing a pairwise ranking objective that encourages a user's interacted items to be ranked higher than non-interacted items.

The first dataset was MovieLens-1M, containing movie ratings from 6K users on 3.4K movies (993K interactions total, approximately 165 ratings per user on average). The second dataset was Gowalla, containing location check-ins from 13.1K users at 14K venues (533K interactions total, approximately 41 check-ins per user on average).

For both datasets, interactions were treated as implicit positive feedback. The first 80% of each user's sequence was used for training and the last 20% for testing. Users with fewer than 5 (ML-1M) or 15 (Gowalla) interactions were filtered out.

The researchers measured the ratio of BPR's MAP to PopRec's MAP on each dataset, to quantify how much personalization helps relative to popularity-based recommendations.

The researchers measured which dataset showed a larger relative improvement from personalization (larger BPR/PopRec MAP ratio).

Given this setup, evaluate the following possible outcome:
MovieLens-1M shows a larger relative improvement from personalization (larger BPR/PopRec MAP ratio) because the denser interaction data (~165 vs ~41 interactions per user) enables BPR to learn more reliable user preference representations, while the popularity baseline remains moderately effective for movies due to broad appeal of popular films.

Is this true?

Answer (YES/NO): NO